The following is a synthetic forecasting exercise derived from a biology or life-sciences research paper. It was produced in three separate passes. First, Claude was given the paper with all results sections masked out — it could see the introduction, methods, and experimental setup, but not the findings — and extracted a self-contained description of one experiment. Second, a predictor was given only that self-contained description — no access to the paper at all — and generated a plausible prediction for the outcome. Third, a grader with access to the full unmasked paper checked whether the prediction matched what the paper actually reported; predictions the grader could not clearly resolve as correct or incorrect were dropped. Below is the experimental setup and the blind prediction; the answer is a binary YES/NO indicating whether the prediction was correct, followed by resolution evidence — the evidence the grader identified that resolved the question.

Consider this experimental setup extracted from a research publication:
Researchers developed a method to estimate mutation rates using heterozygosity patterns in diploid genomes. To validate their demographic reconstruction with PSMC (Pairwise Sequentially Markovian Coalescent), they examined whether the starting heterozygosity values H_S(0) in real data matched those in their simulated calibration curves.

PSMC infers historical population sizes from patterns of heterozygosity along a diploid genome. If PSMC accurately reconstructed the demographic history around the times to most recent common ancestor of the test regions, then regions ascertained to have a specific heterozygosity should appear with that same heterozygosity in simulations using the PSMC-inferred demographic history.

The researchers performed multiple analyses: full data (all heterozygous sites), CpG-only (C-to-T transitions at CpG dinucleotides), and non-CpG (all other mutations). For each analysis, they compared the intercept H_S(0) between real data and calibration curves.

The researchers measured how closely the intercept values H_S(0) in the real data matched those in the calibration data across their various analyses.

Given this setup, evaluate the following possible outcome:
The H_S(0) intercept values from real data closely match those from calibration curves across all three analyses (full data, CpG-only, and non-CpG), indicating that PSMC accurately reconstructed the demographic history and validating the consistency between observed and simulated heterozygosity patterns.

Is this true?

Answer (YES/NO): NO